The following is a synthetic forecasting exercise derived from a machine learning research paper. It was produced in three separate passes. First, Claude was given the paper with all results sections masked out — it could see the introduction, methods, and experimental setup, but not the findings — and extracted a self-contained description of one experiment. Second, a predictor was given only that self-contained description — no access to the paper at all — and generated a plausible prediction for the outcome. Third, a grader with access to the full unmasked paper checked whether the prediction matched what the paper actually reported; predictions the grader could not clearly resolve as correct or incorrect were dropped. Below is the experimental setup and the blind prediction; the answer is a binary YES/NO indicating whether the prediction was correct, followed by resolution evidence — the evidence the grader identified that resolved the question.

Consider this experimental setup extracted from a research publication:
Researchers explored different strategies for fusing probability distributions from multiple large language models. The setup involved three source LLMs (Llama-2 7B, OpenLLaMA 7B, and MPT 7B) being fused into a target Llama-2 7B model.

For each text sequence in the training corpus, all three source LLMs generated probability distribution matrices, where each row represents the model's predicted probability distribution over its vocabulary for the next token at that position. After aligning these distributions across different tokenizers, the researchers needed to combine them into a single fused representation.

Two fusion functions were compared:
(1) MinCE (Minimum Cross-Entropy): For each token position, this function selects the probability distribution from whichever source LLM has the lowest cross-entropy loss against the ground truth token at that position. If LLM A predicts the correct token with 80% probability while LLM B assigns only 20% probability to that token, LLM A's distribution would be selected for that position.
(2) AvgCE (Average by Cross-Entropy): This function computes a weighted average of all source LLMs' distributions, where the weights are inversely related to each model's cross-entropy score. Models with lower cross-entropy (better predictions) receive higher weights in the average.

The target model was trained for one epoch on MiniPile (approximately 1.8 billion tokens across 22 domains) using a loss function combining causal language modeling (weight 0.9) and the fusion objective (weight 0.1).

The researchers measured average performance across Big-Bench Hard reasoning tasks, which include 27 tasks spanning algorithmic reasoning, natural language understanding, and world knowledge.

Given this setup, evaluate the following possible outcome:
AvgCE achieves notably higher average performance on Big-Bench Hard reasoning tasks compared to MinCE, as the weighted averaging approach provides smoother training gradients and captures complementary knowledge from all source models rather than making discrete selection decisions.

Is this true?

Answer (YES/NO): NO